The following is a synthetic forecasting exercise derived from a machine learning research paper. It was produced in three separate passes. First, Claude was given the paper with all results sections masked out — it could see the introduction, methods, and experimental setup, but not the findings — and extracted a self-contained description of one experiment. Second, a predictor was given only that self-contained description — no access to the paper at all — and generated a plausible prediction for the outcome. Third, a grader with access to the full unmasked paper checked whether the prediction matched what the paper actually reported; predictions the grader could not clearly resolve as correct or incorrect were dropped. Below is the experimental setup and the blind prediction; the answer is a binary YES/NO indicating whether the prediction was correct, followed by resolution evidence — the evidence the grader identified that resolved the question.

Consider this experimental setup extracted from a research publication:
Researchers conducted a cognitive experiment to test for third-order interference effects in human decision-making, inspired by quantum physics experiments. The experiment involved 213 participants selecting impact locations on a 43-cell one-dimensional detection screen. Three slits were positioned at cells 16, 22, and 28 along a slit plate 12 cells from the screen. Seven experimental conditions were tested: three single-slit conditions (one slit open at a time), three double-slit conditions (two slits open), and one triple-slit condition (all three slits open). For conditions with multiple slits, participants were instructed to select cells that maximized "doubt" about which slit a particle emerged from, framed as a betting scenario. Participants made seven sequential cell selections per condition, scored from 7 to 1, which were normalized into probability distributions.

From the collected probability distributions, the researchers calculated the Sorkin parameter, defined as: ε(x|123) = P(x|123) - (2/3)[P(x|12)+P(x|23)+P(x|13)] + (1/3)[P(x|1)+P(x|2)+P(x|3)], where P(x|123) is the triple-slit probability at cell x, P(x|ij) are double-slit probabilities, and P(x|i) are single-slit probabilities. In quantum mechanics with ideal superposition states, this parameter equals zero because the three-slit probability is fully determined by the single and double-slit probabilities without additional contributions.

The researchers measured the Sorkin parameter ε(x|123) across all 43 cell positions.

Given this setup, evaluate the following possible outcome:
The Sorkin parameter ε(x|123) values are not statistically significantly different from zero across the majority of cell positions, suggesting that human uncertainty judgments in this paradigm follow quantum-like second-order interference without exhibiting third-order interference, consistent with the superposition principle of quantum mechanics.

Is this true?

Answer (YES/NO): NO